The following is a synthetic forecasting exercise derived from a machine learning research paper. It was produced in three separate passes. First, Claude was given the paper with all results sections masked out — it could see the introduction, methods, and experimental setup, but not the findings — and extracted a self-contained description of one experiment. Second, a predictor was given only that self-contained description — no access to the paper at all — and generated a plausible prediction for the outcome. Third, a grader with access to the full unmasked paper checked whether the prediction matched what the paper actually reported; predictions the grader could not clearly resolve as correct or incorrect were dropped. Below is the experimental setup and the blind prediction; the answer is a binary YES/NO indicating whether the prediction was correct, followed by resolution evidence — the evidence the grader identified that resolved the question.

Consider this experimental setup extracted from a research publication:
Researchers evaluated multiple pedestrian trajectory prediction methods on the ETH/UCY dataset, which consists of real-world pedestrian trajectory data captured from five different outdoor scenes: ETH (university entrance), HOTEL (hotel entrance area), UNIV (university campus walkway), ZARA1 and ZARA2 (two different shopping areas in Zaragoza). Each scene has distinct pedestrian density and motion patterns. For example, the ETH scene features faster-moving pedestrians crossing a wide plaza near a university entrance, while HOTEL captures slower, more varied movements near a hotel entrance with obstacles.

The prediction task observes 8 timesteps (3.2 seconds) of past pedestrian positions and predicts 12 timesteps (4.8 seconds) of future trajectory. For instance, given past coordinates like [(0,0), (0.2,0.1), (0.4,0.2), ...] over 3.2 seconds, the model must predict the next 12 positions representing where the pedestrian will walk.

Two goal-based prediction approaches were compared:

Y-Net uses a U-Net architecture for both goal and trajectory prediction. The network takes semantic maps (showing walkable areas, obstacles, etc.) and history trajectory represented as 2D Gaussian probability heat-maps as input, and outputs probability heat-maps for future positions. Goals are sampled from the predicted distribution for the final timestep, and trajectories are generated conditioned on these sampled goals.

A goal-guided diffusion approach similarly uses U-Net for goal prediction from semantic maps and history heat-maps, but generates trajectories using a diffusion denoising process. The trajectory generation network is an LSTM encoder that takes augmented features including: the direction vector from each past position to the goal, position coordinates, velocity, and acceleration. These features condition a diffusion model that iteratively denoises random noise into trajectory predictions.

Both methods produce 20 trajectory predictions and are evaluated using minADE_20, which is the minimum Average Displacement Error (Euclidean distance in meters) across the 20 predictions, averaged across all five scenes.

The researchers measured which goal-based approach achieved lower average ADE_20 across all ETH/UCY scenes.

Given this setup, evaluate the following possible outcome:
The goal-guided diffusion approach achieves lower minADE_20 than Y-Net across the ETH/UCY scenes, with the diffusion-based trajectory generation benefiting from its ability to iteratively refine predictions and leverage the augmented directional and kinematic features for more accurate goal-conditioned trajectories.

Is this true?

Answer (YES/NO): NO